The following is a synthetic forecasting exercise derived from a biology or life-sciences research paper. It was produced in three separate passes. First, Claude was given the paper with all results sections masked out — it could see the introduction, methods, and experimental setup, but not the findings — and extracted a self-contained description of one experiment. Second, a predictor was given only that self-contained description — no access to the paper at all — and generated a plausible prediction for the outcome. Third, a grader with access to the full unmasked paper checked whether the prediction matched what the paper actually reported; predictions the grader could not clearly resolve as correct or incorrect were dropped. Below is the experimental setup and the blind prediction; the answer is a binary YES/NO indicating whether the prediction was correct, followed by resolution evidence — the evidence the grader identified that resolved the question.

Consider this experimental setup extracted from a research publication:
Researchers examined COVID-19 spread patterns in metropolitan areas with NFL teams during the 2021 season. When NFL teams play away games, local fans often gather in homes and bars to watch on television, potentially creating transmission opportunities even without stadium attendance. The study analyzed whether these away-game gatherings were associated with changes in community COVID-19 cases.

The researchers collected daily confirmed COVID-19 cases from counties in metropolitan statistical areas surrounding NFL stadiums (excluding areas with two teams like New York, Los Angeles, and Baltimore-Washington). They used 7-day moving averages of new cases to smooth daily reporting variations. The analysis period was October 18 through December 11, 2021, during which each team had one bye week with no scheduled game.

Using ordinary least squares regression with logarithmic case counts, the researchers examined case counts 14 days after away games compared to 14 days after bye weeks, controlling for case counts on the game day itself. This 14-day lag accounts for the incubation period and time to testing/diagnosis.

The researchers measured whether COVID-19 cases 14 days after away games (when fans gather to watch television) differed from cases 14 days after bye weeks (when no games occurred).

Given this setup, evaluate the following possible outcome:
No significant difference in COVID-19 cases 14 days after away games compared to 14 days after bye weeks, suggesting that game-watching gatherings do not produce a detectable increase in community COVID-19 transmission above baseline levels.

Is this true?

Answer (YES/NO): NO